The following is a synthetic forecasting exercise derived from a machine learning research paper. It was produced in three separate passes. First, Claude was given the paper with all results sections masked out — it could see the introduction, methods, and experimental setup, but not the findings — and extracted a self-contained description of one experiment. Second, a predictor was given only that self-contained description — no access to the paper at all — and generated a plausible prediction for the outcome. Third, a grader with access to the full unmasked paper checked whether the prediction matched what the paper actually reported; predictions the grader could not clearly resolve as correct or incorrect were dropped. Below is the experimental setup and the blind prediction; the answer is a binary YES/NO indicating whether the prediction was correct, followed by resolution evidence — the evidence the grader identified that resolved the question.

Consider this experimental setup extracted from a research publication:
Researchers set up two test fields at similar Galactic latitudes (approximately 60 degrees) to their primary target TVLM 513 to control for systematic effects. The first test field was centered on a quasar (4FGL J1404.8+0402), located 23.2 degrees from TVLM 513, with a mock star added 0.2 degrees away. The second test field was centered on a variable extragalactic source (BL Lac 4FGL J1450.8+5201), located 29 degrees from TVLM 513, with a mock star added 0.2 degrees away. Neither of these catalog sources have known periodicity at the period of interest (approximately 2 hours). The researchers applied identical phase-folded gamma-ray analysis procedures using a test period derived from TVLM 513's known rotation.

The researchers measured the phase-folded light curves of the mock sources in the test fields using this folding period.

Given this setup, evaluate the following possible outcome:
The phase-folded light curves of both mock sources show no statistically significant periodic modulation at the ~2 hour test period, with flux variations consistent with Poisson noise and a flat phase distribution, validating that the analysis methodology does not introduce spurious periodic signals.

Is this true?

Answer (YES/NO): YES